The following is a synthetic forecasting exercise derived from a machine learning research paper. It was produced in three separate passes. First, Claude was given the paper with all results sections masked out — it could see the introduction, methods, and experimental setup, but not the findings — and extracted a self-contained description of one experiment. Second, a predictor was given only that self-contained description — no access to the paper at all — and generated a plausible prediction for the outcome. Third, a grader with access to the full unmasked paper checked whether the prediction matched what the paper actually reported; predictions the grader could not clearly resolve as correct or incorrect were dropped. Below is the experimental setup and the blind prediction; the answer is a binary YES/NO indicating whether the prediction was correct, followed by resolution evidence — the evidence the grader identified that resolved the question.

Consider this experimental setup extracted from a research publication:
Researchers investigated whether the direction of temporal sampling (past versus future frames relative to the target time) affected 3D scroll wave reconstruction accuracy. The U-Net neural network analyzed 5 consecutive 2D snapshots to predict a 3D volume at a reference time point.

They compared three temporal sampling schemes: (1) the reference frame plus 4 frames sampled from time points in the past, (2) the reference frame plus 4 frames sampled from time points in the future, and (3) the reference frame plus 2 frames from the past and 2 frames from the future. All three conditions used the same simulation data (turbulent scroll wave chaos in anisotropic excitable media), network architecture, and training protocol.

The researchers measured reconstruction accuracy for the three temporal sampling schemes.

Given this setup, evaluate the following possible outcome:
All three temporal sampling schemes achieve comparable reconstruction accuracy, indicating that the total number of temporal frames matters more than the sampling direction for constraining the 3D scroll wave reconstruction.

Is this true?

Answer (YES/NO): YES